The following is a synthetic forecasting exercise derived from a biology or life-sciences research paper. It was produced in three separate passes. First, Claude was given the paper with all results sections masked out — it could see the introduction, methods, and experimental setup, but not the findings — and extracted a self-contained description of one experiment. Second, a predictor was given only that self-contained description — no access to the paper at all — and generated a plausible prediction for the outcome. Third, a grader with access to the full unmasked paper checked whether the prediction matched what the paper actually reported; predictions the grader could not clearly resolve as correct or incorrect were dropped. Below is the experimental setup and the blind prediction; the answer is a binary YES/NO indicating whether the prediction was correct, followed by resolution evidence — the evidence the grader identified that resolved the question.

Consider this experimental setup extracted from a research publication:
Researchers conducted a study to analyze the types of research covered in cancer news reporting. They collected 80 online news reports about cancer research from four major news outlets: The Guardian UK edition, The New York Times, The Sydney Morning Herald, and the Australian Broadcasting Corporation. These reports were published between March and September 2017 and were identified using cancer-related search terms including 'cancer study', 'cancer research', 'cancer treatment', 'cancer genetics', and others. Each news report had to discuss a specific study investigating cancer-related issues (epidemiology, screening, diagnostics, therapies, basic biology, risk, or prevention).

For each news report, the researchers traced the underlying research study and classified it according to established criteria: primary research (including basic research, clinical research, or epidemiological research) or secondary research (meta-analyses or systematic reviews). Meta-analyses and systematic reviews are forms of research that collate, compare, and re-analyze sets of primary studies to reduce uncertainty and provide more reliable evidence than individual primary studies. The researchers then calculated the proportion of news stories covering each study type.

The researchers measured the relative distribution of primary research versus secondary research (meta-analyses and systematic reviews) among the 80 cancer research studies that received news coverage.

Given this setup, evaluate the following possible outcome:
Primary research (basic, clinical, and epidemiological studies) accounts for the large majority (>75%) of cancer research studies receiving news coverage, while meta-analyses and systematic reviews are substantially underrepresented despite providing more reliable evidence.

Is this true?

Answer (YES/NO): YES